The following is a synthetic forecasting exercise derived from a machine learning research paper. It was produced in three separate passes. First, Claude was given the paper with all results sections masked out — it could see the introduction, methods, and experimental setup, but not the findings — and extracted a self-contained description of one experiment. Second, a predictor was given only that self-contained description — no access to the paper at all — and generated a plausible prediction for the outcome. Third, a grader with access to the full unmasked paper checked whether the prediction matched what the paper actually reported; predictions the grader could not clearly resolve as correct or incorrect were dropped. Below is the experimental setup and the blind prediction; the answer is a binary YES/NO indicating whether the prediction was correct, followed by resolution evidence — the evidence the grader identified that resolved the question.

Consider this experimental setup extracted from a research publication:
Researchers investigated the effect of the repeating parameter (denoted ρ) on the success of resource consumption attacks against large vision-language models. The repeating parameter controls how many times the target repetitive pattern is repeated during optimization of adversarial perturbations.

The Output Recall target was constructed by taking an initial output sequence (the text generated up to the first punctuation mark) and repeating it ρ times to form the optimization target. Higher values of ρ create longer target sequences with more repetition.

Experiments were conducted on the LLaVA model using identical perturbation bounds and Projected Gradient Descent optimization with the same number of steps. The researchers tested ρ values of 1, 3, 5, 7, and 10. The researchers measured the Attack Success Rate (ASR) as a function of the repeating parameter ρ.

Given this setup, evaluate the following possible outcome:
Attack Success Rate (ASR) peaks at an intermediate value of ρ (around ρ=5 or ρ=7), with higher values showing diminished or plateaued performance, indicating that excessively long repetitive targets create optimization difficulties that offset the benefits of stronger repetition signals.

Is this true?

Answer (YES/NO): YES